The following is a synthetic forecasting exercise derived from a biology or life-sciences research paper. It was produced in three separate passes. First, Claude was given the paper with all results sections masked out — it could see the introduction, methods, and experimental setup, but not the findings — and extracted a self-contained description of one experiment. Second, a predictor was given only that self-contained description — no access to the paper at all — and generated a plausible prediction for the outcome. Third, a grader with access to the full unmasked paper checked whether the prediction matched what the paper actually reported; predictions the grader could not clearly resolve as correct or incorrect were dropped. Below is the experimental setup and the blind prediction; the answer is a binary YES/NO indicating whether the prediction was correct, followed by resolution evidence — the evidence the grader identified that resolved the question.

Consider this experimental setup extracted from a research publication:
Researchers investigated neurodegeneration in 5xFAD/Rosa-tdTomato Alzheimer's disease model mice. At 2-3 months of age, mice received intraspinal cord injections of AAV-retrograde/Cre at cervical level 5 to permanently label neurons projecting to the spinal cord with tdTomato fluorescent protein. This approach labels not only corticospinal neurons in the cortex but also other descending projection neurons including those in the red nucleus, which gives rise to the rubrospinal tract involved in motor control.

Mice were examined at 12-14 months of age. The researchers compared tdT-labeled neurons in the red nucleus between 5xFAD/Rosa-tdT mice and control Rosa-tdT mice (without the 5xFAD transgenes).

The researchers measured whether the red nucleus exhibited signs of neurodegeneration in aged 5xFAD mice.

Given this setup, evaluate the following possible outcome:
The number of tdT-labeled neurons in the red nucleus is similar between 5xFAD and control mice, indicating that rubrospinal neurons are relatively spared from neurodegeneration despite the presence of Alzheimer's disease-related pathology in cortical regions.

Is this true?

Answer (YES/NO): NO